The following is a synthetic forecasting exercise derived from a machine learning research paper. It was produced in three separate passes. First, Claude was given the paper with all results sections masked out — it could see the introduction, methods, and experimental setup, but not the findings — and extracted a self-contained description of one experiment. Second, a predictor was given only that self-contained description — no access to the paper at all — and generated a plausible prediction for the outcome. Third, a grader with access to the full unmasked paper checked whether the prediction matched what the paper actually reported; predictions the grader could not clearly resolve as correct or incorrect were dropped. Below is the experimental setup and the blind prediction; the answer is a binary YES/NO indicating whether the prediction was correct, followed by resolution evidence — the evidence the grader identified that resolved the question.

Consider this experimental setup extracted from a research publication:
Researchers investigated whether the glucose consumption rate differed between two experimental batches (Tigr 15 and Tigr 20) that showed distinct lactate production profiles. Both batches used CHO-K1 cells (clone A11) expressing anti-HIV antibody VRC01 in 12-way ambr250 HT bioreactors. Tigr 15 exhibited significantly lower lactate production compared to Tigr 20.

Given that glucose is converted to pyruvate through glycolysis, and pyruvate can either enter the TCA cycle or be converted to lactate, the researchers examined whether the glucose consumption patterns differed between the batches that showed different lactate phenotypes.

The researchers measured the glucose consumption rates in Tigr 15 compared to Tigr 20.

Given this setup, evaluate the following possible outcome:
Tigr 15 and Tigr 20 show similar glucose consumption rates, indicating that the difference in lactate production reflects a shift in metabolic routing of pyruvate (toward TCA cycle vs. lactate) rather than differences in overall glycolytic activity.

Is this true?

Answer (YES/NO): YES